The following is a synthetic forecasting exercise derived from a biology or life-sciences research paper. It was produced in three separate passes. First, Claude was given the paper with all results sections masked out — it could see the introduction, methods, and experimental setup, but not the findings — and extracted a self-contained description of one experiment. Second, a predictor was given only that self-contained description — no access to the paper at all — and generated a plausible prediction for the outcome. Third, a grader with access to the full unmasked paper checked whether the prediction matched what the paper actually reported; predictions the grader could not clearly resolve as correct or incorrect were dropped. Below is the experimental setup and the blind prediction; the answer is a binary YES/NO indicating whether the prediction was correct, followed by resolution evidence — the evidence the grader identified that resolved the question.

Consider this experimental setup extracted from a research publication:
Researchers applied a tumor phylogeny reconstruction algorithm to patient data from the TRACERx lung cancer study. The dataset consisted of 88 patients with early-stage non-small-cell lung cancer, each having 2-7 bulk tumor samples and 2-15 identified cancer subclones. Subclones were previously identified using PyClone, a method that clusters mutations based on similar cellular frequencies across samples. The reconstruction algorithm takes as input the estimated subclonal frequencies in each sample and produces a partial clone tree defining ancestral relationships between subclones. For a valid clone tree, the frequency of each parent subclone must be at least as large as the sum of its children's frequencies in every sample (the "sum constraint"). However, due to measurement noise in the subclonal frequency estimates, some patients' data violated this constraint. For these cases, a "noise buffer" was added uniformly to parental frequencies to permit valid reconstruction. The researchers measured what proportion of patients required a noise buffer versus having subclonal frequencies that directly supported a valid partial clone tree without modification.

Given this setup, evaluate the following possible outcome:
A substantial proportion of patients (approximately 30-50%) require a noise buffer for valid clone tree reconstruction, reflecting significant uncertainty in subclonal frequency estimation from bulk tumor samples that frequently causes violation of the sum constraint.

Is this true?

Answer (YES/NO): NO